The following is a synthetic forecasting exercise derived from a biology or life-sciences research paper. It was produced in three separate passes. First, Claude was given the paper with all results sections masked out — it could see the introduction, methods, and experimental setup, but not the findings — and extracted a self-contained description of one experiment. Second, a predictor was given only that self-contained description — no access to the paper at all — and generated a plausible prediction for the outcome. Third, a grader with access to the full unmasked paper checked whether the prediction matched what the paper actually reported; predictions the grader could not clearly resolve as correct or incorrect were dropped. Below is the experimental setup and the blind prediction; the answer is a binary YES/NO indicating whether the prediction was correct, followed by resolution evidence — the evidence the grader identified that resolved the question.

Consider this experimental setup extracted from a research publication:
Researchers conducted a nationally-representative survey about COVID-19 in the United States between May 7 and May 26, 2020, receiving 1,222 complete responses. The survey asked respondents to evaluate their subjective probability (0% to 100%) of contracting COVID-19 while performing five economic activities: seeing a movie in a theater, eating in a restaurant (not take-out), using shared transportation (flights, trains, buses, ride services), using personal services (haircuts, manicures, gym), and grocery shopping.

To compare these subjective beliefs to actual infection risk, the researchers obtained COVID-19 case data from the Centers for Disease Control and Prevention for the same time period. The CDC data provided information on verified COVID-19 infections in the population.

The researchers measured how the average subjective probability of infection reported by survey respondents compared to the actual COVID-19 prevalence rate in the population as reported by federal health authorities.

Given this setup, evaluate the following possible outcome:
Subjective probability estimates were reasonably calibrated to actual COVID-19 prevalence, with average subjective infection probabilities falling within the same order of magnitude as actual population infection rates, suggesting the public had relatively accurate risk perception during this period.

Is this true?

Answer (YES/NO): NO